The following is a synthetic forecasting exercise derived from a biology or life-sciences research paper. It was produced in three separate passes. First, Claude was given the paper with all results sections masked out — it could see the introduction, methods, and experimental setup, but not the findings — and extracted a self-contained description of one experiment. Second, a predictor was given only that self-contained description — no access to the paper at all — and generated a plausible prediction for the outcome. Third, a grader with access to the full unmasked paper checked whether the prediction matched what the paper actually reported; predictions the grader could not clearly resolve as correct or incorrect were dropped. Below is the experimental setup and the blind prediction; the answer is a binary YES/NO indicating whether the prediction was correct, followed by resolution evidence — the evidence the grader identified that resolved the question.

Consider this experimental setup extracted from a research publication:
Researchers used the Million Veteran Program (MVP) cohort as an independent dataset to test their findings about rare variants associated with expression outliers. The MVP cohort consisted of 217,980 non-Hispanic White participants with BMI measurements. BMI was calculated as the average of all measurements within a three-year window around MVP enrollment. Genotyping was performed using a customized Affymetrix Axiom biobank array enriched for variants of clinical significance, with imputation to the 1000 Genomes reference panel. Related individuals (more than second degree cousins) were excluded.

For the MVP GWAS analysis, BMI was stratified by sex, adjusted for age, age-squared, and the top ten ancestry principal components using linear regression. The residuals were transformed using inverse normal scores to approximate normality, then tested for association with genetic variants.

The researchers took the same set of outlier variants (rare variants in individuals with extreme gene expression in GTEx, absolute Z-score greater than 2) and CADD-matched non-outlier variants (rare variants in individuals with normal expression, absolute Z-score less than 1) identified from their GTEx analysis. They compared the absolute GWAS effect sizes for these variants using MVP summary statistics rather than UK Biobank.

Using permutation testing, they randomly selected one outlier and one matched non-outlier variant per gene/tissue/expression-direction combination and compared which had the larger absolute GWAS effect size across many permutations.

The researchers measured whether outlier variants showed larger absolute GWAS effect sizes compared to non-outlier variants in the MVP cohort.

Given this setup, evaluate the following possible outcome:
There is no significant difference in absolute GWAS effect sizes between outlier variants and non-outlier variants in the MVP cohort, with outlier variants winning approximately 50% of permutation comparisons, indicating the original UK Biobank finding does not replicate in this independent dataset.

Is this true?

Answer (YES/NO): NO